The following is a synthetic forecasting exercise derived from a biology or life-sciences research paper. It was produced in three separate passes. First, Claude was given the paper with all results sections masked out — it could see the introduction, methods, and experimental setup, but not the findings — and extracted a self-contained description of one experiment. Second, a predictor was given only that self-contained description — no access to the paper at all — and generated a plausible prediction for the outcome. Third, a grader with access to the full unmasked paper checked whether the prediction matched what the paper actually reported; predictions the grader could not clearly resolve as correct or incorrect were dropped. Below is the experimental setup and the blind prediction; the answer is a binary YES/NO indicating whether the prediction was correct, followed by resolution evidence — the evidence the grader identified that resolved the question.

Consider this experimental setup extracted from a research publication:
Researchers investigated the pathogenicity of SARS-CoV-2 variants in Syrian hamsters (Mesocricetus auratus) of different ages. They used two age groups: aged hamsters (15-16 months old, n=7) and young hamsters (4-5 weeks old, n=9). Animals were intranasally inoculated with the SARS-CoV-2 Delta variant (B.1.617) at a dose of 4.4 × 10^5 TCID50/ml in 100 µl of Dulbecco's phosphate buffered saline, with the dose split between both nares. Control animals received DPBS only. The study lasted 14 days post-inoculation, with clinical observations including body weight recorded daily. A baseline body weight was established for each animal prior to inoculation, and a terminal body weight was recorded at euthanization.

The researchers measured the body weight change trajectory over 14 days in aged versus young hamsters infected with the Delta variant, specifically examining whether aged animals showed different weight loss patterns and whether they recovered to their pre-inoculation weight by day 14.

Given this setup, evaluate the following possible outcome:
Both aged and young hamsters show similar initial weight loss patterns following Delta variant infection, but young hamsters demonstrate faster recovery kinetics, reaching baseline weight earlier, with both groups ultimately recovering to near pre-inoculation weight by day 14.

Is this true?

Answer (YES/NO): NO